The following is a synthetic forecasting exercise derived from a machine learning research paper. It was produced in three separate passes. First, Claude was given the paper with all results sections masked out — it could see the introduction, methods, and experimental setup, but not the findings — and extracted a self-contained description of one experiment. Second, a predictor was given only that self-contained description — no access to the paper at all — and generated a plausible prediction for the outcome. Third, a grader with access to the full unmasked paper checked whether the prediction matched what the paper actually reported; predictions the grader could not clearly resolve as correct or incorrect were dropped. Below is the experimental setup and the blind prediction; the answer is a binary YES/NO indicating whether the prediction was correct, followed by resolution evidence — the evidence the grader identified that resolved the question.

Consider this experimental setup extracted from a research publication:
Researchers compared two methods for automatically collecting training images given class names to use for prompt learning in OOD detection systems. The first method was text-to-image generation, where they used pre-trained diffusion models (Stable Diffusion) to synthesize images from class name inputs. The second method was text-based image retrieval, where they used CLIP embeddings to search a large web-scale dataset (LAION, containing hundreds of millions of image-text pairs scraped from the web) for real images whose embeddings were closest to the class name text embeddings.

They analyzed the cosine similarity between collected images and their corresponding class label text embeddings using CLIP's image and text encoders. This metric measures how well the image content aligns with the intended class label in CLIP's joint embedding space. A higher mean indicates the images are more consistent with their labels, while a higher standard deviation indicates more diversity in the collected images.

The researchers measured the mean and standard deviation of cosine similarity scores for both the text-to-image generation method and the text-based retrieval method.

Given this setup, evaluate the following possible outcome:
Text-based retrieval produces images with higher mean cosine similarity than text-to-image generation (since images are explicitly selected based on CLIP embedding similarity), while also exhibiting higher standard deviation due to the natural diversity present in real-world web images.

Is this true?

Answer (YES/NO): NO